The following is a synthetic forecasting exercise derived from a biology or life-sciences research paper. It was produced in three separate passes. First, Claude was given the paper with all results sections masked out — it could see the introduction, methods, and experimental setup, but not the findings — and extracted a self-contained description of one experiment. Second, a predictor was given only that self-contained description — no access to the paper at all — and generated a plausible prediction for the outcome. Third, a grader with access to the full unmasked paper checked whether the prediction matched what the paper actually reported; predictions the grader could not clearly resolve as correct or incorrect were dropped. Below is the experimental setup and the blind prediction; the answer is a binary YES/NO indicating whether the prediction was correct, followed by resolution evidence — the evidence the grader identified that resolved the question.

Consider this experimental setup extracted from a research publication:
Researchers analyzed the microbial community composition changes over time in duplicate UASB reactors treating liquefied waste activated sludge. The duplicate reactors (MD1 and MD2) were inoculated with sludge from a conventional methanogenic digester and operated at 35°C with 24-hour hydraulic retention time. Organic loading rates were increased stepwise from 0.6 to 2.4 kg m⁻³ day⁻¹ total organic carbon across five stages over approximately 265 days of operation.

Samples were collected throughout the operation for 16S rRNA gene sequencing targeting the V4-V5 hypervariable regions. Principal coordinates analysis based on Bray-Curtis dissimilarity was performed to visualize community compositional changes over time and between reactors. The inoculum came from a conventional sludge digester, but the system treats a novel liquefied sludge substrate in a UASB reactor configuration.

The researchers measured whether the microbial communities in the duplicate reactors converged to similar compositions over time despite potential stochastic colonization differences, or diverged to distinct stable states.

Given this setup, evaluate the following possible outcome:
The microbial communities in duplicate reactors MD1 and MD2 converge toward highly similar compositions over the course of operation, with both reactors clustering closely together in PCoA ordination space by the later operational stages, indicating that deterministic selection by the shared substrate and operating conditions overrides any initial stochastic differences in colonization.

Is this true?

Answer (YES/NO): YES